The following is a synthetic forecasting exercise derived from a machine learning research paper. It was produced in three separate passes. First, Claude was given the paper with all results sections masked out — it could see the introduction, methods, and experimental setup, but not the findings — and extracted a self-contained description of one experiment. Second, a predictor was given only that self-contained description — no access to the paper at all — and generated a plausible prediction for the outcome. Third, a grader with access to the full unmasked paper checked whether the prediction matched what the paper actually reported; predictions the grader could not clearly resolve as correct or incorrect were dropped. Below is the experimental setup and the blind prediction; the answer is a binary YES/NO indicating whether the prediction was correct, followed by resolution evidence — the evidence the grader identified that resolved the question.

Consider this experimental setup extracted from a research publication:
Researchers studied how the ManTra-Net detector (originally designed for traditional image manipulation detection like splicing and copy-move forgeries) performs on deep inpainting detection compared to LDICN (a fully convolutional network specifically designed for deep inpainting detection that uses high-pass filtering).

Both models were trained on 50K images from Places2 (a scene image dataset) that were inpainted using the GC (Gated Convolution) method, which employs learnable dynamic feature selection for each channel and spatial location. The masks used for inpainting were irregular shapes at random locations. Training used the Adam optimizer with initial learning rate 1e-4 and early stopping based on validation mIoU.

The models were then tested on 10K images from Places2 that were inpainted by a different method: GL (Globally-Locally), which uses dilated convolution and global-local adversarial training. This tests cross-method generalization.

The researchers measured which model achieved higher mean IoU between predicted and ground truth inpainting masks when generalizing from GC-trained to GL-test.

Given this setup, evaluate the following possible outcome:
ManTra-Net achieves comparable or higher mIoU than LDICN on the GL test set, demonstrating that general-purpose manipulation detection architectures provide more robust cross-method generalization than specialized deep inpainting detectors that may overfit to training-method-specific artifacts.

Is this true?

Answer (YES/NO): YES